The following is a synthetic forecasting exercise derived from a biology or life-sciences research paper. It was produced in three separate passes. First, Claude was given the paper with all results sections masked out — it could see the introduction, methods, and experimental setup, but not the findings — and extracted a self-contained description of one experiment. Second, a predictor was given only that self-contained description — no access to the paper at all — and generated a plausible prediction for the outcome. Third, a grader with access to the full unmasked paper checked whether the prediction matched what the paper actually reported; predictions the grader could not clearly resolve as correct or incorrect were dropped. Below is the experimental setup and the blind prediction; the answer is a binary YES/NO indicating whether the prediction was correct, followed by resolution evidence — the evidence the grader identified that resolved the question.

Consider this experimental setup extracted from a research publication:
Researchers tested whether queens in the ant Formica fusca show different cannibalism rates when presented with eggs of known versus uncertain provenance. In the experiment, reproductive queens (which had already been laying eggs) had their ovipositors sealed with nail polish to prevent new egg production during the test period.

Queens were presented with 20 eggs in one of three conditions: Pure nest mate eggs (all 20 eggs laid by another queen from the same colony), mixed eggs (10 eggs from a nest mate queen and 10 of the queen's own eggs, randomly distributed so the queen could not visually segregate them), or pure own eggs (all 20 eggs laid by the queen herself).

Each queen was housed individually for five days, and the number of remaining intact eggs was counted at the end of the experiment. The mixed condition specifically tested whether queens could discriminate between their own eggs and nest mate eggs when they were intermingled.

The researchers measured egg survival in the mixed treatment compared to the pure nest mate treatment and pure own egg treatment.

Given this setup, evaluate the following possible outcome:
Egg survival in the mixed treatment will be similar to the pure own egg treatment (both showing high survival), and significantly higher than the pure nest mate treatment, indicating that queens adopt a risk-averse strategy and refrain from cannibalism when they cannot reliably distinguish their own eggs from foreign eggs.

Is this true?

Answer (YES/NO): NO